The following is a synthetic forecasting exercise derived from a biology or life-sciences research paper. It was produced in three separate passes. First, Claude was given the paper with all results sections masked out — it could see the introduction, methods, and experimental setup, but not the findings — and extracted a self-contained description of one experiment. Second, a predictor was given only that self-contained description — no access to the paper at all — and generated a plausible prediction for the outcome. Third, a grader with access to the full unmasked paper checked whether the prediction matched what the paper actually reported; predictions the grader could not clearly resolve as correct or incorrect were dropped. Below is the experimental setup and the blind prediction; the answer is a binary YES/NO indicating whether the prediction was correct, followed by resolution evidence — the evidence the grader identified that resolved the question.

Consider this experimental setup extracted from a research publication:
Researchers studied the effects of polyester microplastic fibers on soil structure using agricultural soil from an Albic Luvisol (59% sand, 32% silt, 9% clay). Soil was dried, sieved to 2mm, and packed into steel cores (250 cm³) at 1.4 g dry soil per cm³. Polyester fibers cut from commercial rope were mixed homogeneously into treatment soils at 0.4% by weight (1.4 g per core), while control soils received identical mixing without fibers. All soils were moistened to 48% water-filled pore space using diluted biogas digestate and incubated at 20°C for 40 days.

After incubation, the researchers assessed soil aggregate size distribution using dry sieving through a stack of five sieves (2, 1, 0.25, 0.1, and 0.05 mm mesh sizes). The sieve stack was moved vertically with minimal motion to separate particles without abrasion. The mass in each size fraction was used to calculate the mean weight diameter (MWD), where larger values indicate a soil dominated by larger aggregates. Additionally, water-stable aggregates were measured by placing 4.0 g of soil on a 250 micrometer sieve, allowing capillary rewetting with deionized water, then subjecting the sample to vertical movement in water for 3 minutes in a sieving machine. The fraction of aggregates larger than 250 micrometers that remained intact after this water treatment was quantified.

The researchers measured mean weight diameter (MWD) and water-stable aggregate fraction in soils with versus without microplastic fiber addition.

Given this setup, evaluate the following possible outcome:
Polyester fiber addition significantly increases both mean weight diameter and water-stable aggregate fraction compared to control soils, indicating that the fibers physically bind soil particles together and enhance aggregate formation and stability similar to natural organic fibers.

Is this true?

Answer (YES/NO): YES